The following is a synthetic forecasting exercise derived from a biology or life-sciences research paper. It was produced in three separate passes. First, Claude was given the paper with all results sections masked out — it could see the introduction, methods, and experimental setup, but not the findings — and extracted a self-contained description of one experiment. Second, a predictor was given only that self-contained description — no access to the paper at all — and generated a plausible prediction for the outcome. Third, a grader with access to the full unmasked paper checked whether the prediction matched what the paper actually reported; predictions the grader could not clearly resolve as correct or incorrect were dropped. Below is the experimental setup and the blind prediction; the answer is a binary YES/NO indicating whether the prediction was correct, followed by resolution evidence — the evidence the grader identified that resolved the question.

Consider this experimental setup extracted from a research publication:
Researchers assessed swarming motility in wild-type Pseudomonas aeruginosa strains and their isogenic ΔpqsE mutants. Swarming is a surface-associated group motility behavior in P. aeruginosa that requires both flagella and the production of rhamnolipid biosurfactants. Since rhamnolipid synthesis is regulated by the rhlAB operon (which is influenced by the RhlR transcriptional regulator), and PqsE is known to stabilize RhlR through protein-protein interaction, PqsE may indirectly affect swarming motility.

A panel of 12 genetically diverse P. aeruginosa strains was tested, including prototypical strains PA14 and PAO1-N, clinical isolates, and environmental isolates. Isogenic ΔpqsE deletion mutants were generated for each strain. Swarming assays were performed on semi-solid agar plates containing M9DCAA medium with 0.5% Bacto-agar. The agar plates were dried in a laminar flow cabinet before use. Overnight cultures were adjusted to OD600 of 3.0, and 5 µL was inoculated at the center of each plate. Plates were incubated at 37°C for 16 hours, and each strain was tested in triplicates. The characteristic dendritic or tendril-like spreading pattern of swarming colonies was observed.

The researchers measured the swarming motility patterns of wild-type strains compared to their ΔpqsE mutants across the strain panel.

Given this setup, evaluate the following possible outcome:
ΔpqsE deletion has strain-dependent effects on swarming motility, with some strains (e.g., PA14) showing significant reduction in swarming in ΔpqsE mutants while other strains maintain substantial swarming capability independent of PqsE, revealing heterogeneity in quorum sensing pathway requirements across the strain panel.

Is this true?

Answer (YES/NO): NO